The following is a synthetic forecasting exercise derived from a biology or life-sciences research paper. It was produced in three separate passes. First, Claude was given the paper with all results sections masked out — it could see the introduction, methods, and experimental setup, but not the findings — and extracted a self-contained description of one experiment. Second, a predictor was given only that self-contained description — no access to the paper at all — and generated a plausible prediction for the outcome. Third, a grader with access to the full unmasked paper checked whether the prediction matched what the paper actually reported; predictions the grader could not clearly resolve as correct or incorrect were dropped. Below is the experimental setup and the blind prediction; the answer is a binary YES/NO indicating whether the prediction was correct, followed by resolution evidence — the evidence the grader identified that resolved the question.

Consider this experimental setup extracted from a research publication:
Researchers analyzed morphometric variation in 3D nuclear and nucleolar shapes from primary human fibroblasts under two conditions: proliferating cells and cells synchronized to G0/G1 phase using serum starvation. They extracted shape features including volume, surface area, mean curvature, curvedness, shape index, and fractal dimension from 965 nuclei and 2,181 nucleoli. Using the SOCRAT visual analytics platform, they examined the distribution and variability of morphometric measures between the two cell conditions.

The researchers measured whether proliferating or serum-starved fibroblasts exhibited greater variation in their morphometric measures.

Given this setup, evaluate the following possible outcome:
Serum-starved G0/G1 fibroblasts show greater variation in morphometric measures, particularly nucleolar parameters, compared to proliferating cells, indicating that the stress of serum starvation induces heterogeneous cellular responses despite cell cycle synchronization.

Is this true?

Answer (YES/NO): NO